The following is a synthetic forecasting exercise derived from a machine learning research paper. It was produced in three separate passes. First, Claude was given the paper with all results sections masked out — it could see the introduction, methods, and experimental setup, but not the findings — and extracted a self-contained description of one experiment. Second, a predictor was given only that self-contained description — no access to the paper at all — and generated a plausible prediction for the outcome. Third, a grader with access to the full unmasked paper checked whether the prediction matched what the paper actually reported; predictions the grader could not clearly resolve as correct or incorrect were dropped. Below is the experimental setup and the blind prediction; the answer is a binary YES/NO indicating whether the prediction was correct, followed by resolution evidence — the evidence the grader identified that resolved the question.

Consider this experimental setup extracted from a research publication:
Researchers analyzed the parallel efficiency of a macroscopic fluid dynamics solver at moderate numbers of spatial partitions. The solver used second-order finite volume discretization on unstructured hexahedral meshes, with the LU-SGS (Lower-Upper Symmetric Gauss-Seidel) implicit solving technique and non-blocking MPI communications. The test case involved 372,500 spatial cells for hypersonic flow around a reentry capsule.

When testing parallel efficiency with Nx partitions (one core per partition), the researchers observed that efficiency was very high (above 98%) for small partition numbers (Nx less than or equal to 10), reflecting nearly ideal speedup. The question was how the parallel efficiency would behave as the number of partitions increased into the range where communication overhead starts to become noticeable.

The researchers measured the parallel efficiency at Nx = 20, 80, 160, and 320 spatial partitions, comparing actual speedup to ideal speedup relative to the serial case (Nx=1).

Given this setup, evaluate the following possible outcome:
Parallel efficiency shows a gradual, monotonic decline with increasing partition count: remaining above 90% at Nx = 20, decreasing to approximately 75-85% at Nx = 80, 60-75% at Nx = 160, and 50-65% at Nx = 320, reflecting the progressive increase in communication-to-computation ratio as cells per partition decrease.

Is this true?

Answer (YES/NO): NO